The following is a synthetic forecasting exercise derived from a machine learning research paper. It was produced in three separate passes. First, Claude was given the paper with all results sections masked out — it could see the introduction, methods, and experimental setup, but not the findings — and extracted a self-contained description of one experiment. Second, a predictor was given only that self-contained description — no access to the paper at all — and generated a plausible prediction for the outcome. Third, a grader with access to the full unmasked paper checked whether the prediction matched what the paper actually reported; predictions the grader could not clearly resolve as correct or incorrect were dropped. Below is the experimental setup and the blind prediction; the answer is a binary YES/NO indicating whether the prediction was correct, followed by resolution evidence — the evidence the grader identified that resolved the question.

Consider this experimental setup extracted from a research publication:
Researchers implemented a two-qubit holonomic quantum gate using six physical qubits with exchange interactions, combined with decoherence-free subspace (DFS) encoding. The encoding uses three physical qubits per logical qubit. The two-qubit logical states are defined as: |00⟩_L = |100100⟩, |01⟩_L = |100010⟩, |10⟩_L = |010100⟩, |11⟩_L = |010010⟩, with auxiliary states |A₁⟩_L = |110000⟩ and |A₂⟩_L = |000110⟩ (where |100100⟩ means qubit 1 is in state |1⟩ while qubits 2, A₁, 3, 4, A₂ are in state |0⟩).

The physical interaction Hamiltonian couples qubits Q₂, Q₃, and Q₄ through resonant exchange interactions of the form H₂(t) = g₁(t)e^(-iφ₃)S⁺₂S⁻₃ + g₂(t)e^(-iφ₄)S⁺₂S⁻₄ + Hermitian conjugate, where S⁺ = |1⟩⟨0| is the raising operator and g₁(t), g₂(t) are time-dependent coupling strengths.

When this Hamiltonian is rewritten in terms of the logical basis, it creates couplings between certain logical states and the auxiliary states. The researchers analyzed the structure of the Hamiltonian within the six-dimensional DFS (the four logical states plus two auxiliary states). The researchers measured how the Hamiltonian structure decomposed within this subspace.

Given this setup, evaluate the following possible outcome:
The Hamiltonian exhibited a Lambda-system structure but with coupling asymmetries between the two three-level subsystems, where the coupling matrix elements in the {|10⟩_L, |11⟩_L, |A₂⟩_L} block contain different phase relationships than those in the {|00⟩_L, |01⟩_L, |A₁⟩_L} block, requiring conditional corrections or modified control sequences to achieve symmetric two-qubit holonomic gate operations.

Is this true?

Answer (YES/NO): NO